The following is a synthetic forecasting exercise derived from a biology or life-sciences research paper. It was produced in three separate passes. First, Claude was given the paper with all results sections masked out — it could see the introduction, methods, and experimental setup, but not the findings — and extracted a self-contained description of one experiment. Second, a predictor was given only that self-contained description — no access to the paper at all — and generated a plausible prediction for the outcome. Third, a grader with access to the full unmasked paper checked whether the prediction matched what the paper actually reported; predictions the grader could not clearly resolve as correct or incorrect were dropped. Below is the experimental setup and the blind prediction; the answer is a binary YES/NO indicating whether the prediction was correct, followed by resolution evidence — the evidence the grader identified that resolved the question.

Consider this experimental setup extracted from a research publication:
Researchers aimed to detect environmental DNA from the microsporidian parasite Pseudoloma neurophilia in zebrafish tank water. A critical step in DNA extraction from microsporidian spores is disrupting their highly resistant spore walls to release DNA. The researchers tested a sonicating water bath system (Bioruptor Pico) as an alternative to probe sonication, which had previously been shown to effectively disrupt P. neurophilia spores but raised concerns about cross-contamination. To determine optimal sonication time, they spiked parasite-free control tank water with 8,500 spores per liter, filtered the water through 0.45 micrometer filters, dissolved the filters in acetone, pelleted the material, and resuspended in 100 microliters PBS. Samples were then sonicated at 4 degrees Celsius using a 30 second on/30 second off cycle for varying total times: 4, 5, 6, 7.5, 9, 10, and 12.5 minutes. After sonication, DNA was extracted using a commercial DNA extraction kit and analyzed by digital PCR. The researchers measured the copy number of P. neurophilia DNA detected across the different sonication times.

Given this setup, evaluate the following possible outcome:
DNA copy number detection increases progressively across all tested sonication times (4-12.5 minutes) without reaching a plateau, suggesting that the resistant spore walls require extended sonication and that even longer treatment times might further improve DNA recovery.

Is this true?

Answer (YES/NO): NO